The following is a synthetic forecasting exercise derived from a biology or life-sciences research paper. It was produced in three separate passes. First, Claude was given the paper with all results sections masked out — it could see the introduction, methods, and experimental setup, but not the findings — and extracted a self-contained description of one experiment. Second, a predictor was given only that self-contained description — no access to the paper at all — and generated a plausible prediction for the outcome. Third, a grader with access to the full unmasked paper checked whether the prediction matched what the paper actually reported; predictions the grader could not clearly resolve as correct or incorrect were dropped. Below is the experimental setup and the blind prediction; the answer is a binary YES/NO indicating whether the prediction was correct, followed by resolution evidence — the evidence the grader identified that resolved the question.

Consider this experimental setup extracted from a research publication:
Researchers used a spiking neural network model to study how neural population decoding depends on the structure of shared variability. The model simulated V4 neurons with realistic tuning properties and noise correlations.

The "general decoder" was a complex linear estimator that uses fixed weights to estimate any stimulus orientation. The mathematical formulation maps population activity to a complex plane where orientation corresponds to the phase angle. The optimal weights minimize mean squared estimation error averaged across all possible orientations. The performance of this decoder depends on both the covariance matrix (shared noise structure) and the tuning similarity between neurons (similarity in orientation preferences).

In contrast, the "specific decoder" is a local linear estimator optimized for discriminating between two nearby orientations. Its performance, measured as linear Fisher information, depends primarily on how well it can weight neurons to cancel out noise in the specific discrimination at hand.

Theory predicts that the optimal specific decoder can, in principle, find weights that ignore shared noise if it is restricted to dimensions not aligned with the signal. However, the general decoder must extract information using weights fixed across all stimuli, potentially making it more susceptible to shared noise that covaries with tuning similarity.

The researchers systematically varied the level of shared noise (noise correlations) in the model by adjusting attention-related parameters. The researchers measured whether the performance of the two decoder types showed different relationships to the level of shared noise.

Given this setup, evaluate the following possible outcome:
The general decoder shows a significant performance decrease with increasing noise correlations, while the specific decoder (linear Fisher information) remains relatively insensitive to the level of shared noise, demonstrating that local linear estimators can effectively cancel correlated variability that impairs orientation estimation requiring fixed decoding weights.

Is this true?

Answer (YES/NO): NO